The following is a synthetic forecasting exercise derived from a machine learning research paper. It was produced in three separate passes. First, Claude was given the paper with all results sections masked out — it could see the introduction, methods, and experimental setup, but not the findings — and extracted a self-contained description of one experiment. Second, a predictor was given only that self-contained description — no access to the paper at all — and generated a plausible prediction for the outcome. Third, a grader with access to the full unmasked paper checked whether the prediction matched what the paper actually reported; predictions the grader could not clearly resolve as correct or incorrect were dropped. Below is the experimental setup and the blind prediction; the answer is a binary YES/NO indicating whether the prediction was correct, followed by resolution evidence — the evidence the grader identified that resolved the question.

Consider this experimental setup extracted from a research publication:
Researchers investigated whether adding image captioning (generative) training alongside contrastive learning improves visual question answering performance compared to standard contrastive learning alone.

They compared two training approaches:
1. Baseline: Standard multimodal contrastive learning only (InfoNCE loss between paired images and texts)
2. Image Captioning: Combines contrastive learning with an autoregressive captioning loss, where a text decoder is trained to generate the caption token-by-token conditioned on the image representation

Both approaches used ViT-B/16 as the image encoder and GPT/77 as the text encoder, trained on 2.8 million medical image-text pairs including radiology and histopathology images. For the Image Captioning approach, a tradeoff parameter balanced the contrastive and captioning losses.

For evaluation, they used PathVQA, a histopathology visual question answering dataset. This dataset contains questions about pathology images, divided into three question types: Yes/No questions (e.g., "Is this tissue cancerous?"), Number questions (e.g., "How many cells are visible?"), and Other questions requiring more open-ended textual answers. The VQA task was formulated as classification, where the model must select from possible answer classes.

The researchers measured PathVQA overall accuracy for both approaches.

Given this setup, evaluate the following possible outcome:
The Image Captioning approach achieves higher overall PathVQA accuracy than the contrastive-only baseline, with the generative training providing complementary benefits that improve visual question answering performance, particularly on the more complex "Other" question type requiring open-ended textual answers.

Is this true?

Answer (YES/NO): NO